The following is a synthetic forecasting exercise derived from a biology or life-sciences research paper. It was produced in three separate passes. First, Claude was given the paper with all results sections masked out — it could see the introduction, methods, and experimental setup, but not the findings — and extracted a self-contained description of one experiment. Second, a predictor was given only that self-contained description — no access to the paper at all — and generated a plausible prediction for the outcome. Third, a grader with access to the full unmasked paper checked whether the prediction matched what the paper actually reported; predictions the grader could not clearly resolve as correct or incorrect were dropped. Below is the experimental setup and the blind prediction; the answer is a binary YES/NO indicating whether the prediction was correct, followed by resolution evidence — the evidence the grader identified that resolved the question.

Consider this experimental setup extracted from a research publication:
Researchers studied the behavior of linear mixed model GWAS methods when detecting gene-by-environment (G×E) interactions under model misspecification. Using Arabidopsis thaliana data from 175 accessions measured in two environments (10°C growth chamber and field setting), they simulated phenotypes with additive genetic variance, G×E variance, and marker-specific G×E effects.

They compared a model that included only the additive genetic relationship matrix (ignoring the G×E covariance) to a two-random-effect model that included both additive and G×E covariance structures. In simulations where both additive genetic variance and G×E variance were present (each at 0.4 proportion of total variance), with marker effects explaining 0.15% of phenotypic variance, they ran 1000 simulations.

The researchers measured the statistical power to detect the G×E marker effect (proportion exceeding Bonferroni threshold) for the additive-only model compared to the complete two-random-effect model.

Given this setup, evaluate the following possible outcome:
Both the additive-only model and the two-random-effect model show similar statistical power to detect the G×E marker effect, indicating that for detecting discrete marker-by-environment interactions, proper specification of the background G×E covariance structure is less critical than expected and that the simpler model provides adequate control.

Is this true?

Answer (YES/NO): NO